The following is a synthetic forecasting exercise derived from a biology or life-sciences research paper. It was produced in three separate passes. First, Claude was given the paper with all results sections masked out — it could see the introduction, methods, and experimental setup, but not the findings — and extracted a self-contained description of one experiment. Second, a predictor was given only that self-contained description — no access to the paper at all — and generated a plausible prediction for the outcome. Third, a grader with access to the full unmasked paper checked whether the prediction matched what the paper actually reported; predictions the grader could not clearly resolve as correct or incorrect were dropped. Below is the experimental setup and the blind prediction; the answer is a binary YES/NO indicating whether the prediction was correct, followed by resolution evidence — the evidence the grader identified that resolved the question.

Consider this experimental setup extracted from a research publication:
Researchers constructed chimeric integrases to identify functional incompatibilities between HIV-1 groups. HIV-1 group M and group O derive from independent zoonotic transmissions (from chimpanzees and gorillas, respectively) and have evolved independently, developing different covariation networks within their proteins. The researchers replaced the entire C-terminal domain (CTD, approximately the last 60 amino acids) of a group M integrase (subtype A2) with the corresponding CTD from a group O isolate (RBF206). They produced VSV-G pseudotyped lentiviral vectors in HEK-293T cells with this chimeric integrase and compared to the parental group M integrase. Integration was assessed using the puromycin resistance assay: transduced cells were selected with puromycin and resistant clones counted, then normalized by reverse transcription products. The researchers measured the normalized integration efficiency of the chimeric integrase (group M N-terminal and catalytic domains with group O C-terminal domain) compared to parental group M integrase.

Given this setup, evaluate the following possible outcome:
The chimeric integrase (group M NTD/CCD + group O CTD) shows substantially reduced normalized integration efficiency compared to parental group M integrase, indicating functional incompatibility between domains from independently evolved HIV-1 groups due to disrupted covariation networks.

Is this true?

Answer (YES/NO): NO